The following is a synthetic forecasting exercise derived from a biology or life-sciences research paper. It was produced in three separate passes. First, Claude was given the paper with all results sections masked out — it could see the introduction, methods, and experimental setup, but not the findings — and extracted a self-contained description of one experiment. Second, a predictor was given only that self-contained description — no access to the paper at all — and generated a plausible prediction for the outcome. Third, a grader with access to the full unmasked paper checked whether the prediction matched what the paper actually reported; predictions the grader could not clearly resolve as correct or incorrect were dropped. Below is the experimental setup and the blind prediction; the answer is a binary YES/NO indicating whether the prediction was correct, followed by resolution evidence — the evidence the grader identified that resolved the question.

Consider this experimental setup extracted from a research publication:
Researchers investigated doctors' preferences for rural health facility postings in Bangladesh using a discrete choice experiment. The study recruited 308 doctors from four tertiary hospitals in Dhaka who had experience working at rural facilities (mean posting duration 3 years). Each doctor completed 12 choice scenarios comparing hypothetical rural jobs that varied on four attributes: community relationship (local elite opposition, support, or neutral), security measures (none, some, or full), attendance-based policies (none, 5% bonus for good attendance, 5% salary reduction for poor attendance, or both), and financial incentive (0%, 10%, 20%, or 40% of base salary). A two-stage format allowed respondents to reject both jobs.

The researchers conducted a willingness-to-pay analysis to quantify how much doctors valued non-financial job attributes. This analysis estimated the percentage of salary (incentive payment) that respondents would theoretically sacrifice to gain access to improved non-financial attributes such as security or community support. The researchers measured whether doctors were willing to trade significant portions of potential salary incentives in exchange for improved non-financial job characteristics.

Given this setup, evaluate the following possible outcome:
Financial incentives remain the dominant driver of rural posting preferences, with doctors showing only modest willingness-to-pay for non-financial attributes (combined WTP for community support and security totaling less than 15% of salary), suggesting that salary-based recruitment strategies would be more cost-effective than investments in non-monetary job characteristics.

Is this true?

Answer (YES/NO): NO